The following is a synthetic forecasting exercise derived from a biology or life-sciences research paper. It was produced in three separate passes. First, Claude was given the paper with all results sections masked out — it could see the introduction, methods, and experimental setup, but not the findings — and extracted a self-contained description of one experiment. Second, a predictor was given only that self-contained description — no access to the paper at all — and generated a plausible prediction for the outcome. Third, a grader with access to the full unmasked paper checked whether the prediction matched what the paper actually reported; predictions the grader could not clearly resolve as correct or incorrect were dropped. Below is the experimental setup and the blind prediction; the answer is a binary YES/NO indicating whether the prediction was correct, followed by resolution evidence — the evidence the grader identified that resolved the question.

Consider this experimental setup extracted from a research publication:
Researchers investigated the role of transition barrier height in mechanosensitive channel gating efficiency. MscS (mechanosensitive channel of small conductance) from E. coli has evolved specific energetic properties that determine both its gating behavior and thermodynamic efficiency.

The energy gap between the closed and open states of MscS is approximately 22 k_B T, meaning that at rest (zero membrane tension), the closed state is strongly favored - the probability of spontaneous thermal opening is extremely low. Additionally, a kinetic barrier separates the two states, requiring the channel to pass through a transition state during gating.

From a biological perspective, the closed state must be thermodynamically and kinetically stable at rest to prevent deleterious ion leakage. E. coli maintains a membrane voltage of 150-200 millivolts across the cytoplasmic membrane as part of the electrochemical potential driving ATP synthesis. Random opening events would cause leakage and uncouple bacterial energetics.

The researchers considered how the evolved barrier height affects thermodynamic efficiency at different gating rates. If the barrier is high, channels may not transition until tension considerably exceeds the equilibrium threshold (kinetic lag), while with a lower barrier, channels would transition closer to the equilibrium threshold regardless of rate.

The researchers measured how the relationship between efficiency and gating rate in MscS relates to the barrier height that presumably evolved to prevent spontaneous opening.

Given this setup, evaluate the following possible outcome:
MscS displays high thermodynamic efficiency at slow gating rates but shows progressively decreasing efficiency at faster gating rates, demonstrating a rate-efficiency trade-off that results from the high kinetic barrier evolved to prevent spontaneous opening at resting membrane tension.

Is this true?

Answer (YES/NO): YES